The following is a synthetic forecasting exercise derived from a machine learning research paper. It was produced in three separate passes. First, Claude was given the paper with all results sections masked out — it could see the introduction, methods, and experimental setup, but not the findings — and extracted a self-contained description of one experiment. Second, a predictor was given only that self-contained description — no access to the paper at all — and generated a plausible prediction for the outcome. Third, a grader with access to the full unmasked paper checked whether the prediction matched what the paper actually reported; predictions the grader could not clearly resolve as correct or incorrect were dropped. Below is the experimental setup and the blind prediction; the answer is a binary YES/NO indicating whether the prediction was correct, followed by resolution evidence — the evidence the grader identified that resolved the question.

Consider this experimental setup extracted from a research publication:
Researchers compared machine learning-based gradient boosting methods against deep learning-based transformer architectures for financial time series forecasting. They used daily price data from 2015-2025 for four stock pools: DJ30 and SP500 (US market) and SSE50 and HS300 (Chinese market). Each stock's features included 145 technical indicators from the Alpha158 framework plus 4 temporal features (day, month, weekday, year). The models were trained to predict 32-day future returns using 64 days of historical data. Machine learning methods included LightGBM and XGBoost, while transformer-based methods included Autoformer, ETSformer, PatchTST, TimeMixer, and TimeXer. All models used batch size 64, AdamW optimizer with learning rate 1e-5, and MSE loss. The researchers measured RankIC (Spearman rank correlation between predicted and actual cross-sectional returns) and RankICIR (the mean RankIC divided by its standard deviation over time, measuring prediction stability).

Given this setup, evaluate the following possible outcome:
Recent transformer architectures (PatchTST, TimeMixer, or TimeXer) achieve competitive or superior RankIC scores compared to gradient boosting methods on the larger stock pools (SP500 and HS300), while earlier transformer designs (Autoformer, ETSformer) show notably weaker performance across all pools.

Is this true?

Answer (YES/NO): NO